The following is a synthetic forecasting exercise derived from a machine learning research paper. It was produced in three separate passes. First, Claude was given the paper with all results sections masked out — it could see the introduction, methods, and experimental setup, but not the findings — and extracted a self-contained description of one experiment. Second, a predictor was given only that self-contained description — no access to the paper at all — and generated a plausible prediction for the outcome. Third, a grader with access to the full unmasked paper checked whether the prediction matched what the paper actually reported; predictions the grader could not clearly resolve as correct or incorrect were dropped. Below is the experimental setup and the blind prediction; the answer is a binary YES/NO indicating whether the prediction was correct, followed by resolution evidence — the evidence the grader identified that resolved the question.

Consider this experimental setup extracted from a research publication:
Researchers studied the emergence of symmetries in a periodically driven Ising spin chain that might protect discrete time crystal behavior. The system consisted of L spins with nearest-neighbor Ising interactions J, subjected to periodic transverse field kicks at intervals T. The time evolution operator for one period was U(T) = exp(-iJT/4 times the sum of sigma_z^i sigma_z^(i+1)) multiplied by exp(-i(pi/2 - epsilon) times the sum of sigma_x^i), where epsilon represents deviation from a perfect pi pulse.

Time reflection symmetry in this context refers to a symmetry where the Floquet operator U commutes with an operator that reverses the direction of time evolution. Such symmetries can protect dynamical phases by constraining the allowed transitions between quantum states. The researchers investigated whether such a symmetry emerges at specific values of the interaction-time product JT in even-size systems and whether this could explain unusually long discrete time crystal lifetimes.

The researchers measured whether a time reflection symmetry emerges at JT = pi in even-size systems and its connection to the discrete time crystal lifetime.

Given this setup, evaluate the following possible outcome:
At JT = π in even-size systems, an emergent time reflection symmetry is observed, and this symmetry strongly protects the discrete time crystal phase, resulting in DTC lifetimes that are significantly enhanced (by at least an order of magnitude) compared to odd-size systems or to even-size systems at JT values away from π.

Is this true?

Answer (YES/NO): YES